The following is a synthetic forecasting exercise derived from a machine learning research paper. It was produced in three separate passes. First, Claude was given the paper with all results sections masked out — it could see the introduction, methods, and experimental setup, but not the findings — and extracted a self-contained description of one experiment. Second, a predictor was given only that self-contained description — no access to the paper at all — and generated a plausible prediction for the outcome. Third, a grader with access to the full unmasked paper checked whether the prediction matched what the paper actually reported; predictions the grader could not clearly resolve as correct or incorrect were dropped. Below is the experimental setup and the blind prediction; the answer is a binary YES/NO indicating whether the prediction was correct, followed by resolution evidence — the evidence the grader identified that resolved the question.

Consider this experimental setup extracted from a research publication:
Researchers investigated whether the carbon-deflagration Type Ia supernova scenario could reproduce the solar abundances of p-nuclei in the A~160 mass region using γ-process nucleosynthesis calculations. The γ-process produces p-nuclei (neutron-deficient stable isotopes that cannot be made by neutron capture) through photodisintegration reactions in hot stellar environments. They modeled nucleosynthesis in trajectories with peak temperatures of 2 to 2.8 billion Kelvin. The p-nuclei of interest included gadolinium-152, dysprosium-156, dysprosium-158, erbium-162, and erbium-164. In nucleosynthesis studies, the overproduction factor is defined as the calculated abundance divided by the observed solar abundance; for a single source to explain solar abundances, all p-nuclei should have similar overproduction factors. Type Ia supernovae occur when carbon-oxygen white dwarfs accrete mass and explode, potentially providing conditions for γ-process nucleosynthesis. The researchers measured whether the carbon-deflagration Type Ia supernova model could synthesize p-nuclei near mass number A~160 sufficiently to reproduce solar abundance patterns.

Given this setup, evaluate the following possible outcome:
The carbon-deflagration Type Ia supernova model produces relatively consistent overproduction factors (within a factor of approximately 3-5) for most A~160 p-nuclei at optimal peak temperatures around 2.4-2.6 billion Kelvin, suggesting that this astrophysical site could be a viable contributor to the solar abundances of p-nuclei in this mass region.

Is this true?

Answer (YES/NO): NO